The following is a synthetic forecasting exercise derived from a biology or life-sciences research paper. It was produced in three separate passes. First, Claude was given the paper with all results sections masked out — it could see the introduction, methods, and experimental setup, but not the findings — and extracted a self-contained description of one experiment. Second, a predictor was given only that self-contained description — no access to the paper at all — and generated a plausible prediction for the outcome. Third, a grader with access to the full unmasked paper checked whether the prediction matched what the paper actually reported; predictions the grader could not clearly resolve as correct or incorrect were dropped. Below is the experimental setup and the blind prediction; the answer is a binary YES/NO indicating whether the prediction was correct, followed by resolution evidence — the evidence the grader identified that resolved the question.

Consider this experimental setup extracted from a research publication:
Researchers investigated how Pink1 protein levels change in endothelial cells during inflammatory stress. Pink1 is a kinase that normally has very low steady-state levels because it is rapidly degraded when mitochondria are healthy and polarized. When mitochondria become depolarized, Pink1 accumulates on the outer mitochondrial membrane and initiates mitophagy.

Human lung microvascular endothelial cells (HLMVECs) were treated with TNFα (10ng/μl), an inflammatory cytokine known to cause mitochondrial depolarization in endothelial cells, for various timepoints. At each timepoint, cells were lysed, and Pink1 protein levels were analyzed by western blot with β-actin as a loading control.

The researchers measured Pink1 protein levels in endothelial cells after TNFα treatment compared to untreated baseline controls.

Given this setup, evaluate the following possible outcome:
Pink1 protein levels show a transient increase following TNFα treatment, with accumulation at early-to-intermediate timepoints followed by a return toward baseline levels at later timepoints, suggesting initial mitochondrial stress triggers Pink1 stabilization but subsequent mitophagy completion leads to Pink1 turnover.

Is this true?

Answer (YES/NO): NO